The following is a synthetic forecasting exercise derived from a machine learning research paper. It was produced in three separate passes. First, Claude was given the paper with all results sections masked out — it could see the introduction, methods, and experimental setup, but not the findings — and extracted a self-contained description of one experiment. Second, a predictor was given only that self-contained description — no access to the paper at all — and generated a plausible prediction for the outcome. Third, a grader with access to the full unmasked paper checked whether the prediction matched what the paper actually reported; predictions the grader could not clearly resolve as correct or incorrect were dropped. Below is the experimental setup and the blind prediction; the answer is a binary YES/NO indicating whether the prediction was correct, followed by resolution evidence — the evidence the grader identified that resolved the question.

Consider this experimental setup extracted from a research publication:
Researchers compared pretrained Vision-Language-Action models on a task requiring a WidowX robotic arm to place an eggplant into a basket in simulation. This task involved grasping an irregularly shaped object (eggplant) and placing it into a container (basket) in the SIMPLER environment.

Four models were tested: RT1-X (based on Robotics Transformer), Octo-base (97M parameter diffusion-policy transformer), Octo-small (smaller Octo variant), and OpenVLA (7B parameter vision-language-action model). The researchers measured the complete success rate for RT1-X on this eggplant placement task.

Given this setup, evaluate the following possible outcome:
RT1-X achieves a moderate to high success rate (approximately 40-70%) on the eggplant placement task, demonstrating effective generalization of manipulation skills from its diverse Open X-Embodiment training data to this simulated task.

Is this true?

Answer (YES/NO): NO